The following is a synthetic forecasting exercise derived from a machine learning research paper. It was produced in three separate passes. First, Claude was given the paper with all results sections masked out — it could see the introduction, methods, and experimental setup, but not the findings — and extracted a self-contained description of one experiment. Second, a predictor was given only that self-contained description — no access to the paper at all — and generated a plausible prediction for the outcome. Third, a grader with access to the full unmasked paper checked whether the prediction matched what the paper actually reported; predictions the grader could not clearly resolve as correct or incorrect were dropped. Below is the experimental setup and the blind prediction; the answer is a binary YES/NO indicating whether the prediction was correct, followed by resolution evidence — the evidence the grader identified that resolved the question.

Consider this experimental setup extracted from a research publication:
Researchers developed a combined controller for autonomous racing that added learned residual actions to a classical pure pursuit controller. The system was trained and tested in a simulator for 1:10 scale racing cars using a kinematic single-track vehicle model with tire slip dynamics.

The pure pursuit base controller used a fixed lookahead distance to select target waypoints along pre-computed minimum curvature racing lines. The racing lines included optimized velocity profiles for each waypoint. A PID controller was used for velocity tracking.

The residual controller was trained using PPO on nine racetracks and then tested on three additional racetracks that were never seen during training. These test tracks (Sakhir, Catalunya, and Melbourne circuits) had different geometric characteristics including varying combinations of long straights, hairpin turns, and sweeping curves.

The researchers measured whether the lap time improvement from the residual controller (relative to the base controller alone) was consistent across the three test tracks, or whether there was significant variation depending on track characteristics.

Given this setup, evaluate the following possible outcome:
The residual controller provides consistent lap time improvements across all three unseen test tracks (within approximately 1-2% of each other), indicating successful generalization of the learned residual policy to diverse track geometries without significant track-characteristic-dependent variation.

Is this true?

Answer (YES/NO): NO